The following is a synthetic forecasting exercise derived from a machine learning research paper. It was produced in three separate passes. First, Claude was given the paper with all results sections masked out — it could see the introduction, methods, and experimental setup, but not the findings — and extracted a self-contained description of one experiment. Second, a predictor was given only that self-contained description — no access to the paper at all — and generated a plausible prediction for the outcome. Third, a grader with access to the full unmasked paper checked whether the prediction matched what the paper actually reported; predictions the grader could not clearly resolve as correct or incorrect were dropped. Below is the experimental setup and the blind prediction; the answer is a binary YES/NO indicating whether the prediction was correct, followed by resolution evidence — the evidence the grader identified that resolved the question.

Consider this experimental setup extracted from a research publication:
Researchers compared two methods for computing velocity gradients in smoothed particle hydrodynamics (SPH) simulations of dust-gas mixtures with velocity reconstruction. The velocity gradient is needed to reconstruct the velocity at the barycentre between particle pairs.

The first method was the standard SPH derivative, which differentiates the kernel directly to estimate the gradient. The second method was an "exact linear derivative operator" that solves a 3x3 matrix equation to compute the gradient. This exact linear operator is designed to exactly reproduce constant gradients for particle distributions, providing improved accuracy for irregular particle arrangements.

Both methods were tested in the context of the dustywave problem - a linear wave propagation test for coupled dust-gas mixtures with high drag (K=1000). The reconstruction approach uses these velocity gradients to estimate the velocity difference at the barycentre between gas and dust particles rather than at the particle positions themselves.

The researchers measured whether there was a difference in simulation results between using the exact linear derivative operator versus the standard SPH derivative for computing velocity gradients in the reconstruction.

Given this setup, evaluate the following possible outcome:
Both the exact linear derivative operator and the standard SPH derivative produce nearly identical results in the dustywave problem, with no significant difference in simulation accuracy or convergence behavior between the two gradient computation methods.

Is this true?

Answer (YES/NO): YES